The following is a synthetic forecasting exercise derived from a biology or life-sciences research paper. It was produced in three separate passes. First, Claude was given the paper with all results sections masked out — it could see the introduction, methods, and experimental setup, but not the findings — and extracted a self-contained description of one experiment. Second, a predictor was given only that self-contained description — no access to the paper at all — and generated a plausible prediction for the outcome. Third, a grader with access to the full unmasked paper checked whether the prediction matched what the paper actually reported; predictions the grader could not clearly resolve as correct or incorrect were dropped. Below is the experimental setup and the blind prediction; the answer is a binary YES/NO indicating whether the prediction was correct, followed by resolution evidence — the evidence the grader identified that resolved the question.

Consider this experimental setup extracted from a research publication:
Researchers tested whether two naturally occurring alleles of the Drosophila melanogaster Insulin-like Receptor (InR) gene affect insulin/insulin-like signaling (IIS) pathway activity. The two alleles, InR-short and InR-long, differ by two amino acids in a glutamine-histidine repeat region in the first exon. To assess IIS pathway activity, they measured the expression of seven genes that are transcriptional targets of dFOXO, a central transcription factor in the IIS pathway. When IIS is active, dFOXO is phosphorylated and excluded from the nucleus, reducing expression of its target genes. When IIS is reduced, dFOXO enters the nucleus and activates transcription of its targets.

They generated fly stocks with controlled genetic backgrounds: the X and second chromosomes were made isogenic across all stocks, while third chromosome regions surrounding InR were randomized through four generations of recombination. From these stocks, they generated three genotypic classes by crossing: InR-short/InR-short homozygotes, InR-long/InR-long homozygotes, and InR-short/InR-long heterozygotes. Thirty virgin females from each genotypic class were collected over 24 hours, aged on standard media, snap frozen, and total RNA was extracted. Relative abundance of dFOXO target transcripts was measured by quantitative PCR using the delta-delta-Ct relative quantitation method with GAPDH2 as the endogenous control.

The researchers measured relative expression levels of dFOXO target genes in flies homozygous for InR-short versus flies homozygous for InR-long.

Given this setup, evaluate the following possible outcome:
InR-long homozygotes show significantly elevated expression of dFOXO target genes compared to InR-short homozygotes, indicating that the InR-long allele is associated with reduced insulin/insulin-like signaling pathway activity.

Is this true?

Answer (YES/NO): NO